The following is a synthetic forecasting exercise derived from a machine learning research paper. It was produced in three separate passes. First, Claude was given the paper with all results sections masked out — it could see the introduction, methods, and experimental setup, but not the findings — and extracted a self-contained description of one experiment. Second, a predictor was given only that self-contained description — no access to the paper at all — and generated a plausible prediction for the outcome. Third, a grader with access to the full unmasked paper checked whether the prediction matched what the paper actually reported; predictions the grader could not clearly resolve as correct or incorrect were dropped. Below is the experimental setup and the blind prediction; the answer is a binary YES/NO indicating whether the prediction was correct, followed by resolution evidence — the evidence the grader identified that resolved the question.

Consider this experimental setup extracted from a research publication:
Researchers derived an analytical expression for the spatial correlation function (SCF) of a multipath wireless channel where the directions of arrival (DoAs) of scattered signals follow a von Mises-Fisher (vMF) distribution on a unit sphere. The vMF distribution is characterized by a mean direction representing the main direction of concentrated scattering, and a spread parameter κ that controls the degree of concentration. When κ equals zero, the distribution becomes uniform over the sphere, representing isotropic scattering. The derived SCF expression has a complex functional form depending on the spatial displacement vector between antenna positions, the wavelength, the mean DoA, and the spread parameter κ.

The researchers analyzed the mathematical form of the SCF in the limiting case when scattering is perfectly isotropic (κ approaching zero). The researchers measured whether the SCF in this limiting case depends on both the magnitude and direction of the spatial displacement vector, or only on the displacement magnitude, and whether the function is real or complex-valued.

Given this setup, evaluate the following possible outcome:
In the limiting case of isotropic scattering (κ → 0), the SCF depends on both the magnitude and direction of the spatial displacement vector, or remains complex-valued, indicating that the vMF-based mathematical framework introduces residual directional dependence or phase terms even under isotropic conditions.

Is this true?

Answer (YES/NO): NO